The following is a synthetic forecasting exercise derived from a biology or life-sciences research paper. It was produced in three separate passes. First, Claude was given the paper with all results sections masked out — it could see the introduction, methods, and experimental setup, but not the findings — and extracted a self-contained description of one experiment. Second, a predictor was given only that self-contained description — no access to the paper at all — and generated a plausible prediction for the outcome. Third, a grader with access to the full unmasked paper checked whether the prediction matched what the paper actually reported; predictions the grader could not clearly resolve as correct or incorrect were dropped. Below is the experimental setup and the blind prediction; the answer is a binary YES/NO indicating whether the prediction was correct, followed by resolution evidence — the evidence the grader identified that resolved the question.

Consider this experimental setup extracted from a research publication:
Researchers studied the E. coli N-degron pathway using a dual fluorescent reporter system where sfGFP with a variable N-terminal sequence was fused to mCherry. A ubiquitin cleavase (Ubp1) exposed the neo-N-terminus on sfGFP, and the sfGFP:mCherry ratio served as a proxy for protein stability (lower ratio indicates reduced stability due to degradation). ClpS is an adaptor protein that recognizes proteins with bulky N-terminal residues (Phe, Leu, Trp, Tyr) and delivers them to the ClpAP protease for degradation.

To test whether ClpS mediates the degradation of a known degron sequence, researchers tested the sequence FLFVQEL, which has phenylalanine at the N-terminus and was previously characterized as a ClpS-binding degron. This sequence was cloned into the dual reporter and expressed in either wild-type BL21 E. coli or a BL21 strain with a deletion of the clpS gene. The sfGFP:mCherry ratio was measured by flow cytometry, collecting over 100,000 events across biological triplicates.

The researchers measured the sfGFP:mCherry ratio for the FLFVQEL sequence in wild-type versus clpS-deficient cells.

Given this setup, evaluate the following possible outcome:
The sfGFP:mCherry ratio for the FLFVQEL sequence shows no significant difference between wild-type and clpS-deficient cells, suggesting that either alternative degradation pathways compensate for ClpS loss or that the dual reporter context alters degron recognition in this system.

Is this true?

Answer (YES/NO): NO